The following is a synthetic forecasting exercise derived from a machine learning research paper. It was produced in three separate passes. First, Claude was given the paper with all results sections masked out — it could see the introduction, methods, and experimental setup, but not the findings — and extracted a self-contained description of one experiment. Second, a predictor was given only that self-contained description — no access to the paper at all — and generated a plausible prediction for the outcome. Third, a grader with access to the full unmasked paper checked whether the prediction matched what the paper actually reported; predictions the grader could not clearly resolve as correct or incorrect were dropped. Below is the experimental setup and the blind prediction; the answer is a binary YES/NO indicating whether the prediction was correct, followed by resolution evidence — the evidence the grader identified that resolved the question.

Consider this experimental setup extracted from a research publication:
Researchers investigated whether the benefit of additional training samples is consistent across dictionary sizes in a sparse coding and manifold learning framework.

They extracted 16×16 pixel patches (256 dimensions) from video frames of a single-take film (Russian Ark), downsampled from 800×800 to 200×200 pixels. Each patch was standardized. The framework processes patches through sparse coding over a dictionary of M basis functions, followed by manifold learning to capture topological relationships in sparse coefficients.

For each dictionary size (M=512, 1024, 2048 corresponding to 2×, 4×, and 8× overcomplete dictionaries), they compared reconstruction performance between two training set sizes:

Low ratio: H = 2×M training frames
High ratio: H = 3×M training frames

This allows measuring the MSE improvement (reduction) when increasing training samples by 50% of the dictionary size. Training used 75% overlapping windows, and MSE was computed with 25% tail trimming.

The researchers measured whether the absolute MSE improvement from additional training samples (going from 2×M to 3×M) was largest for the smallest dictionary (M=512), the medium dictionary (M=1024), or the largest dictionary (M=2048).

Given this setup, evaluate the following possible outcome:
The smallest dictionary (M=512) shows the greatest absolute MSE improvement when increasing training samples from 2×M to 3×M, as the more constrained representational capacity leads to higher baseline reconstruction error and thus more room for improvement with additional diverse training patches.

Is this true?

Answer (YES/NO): YES